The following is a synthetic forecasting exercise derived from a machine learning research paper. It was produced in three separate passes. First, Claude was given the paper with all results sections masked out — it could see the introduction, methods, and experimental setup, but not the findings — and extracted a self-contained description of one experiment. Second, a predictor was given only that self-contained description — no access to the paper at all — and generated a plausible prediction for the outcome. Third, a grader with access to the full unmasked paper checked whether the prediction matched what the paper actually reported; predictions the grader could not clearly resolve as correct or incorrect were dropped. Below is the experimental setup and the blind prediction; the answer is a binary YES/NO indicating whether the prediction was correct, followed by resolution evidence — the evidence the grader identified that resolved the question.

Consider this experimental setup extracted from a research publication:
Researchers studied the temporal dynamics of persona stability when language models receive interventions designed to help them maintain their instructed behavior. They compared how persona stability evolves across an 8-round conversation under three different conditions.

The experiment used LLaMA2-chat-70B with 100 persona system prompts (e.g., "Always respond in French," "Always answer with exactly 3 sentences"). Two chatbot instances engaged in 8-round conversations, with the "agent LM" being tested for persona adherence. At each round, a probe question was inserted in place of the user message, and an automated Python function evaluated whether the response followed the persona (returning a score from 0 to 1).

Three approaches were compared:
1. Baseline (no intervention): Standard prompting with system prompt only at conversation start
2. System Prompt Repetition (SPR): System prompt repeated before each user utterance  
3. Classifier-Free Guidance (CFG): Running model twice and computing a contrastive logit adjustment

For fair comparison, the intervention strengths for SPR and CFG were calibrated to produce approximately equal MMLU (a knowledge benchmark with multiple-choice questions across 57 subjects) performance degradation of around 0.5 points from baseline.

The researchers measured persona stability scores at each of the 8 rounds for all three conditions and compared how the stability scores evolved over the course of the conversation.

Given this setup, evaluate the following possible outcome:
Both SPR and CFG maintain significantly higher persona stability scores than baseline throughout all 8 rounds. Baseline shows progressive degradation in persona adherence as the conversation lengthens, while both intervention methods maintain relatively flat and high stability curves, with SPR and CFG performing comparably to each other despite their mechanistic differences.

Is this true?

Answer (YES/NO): NO